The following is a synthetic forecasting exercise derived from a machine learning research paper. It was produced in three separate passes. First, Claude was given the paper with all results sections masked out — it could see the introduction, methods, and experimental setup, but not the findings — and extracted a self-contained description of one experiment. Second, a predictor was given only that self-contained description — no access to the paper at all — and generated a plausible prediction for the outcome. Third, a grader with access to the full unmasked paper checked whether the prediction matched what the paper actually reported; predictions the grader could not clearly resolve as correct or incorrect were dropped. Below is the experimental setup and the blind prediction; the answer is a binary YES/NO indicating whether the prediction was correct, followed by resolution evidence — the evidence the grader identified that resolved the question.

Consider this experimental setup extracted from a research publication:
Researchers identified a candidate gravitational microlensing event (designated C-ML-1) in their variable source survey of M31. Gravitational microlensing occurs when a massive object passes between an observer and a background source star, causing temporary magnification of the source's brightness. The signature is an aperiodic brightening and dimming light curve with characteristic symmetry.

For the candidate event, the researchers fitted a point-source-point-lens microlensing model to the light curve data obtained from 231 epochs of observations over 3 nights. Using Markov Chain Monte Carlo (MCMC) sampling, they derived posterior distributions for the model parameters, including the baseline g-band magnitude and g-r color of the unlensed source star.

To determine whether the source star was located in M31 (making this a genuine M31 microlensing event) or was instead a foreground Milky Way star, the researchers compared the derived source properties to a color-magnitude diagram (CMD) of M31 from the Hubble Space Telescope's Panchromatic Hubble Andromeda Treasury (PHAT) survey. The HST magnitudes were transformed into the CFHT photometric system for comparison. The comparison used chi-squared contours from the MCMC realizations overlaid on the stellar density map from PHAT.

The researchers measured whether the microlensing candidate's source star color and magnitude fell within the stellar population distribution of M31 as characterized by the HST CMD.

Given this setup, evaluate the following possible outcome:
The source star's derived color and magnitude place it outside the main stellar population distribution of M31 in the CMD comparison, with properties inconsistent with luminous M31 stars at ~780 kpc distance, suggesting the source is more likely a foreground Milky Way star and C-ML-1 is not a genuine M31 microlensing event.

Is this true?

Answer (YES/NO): NO